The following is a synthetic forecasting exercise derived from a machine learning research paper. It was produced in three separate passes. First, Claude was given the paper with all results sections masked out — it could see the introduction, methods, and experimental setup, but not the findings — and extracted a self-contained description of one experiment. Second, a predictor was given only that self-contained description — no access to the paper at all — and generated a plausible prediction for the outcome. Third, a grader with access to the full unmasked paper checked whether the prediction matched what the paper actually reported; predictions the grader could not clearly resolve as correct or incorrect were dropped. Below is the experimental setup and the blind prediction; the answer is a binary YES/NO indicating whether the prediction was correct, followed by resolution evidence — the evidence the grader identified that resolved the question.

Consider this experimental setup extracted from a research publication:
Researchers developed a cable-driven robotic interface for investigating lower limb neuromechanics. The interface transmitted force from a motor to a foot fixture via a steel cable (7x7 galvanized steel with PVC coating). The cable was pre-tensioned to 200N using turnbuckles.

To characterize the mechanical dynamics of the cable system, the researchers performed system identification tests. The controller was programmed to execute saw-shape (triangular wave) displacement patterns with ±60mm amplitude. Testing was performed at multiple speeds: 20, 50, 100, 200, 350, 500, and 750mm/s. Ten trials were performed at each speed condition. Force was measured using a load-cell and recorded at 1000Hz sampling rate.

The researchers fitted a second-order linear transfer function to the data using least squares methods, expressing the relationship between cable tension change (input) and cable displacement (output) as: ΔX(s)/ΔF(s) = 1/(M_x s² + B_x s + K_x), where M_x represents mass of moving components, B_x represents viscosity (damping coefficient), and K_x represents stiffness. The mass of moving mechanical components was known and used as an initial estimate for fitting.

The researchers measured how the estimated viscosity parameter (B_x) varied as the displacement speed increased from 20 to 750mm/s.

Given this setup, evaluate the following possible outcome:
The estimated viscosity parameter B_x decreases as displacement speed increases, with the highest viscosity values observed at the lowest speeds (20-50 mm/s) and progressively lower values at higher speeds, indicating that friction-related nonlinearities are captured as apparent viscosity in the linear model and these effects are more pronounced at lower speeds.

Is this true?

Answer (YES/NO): YES